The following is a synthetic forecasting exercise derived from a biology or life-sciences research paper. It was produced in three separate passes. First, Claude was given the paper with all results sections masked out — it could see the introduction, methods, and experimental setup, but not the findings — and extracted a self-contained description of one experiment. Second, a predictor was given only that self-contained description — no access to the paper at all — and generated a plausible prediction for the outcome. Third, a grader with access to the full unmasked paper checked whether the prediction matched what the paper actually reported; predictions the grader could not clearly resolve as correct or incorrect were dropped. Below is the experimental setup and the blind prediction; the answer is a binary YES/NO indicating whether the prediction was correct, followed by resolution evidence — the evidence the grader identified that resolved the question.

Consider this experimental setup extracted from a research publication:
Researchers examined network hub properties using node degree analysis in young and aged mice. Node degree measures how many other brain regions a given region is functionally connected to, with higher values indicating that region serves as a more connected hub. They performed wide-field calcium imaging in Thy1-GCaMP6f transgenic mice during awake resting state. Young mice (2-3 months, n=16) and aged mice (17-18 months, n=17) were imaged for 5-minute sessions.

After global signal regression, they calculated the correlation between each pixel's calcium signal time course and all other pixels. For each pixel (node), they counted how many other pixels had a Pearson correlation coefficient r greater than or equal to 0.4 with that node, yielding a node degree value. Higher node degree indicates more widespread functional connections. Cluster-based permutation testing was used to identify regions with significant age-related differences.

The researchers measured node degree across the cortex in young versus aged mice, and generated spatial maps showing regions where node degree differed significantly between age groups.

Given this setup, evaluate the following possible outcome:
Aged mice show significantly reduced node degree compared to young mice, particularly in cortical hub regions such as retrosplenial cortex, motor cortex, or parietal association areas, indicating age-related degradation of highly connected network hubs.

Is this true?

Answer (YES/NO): YES